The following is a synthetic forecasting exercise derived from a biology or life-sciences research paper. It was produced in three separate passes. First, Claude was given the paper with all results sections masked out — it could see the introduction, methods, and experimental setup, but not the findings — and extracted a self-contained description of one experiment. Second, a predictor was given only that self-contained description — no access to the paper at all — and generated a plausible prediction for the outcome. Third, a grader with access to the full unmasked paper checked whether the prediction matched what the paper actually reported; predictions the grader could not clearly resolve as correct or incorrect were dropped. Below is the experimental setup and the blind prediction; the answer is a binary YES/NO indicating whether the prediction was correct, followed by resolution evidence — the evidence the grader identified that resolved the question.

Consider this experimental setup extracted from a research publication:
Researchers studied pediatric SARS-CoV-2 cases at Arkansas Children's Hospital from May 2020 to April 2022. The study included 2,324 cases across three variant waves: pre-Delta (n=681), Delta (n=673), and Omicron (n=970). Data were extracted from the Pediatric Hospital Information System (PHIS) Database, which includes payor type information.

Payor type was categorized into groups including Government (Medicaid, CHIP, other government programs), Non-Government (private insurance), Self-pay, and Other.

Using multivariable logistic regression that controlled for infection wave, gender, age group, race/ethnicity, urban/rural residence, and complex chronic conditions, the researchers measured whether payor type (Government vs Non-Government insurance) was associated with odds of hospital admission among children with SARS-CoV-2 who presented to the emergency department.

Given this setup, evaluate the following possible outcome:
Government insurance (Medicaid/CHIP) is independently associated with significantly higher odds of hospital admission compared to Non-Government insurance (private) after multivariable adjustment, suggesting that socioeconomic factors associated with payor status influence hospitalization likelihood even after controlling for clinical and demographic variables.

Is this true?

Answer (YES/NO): NO